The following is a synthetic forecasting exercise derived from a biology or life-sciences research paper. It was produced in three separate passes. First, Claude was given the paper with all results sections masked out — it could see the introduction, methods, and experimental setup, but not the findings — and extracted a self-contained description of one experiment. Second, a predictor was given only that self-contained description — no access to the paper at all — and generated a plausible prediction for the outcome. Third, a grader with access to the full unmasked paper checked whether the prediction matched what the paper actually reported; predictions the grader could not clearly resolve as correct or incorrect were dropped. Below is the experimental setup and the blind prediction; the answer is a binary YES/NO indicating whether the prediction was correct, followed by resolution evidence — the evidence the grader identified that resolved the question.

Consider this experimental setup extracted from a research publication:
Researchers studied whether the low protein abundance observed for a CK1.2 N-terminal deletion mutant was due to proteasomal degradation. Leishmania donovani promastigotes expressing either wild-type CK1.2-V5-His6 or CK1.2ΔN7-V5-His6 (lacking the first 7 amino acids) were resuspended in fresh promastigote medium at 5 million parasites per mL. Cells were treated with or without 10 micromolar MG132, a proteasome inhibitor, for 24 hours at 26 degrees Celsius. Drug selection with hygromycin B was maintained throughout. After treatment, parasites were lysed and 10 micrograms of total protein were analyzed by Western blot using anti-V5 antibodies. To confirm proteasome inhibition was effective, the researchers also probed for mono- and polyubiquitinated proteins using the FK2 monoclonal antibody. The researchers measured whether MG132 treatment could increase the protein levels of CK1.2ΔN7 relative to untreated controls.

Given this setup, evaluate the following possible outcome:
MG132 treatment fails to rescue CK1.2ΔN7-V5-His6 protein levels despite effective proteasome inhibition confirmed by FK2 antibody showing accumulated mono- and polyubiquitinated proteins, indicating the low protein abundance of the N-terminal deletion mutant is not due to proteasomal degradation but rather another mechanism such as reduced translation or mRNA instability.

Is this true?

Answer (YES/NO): YES